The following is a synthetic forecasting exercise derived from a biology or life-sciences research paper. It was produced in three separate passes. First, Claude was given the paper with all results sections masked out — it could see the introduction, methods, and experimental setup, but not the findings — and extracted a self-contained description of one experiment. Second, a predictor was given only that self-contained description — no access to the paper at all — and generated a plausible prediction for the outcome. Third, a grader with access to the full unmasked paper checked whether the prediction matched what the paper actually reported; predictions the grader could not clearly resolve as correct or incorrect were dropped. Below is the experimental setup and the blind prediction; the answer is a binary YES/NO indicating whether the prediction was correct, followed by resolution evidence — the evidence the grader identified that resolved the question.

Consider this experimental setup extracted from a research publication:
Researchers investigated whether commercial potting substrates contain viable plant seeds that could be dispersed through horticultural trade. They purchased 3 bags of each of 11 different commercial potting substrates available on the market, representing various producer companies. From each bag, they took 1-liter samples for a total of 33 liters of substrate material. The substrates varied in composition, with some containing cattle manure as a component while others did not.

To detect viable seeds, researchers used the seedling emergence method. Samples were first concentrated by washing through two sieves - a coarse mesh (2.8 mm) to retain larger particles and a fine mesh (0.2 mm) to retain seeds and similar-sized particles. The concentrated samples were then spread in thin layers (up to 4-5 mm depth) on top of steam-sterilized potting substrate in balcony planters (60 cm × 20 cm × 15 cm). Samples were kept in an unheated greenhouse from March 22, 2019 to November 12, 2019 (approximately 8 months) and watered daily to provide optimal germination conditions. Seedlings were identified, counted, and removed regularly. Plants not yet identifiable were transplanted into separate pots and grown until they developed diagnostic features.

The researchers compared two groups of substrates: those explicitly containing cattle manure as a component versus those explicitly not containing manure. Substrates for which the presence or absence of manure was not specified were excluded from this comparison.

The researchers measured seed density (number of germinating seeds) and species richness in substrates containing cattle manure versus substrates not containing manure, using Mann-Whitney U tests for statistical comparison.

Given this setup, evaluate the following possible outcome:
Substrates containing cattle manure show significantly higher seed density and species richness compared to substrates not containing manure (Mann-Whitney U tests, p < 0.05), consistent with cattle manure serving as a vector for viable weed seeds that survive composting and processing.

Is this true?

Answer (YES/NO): YES